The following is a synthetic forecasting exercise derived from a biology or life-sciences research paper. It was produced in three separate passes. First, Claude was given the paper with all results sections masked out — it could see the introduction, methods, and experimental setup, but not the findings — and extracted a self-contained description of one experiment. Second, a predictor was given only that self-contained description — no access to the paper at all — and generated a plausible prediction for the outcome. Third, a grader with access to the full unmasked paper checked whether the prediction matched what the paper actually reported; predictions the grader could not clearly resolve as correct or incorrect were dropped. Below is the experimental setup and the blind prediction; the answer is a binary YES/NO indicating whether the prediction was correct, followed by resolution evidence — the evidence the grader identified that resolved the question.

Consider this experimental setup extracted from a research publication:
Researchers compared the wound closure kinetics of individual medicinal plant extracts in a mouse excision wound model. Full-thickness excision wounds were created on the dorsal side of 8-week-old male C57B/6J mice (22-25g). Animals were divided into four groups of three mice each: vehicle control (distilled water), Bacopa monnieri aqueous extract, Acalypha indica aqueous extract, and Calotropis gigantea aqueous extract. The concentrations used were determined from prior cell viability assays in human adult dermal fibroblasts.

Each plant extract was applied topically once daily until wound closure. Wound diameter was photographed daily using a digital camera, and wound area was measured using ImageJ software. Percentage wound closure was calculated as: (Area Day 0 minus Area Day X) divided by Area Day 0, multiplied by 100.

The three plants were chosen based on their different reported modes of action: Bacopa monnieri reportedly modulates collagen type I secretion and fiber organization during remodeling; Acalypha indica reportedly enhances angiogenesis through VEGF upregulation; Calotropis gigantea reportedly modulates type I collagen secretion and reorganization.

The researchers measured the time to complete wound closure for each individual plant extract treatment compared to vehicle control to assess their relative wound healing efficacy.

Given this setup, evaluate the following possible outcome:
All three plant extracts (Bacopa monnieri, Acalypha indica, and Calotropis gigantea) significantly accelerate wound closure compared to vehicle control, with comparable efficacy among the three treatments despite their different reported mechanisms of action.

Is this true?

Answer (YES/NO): YES